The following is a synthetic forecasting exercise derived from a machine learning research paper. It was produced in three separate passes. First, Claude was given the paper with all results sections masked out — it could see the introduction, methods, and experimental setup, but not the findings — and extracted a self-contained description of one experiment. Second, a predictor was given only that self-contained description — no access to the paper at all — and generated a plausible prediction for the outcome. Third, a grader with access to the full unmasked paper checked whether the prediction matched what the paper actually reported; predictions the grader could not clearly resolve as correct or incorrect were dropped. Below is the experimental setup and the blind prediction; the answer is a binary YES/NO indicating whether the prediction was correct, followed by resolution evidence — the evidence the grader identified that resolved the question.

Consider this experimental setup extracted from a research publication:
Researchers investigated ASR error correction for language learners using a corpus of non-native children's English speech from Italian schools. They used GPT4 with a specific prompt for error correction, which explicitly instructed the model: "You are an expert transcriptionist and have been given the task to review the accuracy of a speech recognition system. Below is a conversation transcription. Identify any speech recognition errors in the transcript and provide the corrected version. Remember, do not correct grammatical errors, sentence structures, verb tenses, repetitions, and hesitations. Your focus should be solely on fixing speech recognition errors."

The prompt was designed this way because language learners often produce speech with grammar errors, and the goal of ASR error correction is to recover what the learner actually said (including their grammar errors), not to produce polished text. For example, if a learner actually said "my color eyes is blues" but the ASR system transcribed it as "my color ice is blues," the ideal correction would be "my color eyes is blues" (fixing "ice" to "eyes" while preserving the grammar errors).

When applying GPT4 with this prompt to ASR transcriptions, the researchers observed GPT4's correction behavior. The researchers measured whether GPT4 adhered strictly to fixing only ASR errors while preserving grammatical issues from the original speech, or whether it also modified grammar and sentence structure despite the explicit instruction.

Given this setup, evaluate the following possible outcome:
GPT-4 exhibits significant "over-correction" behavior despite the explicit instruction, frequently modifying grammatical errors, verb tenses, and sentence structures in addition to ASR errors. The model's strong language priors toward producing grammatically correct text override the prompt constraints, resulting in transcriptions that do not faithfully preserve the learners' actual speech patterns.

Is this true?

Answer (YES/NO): YES